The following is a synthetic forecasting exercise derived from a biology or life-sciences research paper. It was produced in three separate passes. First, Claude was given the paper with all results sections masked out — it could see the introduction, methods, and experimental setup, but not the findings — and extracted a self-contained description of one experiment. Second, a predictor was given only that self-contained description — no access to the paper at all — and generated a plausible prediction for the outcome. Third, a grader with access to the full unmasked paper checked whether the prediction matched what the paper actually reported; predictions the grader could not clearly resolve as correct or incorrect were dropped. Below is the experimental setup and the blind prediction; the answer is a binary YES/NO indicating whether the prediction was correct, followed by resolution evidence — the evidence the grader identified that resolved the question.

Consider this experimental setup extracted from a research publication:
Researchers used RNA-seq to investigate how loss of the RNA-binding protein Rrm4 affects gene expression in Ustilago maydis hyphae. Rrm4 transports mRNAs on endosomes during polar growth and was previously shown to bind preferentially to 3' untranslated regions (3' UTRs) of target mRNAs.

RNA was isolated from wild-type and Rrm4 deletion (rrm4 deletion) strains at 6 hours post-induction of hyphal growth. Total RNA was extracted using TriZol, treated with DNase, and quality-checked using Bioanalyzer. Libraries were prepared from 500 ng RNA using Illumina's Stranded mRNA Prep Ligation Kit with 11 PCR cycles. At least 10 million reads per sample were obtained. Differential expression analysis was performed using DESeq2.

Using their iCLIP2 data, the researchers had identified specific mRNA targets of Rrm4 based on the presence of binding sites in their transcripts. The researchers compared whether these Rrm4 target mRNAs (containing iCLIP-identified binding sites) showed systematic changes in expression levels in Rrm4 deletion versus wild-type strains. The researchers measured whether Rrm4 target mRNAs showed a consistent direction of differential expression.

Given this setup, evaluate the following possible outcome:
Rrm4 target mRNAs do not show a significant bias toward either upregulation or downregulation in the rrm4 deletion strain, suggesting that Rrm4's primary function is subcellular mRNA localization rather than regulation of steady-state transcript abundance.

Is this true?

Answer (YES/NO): NO